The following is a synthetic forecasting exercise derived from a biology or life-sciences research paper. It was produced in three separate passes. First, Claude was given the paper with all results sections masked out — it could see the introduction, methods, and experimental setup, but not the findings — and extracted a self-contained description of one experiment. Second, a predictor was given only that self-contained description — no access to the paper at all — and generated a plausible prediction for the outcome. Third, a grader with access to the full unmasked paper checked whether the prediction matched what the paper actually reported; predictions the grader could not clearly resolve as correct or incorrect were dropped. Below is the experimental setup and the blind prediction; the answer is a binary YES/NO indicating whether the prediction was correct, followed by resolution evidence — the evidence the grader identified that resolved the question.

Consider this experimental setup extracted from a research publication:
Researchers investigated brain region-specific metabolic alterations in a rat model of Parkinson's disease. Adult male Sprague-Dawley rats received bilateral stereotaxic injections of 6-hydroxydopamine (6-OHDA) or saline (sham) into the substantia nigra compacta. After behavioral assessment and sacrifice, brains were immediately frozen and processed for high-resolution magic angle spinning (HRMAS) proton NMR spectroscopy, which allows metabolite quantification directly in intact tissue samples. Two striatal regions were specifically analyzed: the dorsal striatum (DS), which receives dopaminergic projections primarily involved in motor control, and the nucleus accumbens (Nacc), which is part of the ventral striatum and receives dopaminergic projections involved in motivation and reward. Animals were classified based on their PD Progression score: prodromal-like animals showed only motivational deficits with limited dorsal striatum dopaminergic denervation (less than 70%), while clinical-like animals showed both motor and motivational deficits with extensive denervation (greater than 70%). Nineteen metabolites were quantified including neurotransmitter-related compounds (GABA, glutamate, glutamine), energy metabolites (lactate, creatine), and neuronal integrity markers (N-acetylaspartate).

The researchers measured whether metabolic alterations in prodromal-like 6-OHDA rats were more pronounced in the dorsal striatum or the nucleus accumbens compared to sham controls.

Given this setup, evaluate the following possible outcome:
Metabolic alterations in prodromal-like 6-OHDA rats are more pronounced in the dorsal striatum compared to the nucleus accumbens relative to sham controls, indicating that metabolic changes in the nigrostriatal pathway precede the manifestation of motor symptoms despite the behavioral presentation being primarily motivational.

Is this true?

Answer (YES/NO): NO